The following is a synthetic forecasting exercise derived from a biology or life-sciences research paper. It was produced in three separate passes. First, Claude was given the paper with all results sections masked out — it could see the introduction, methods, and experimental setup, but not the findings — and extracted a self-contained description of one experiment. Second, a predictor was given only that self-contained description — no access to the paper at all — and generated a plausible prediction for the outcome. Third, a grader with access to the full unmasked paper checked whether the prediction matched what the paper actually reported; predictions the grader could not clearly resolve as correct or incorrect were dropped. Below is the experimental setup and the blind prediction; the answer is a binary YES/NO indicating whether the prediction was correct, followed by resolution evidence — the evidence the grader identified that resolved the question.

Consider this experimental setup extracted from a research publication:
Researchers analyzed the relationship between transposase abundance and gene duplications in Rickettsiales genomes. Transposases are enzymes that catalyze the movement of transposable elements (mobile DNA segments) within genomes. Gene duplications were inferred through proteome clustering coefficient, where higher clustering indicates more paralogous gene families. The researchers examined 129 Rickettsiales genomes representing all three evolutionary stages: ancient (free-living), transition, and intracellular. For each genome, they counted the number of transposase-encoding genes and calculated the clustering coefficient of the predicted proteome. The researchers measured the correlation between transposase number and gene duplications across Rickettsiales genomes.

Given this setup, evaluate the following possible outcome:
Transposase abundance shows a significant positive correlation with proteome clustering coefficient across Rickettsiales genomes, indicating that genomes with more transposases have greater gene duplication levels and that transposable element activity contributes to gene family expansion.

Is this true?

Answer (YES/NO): YES